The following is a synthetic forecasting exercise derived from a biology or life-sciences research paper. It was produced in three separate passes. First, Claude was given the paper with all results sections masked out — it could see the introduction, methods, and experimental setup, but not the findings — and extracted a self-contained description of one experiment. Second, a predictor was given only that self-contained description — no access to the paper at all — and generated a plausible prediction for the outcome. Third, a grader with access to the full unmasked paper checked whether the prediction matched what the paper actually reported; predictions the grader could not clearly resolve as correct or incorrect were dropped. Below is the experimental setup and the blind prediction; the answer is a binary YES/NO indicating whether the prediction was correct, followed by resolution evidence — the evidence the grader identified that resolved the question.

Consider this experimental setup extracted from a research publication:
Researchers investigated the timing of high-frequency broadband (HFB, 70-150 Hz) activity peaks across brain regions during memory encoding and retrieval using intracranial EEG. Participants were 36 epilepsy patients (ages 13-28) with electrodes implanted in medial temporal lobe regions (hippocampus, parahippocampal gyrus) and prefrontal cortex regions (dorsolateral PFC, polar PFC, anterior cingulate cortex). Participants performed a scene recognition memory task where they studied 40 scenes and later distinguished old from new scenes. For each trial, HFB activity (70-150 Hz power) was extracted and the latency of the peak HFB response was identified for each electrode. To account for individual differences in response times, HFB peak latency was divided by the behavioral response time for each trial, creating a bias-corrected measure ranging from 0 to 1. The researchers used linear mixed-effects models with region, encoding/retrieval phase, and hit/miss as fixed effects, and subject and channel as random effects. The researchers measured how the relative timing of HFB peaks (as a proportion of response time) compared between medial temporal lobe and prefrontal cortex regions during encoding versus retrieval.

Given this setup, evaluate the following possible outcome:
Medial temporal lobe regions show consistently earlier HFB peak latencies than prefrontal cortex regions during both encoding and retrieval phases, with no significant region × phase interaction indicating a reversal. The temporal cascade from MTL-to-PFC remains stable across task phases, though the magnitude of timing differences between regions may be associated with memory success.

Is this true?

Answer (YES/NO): NO